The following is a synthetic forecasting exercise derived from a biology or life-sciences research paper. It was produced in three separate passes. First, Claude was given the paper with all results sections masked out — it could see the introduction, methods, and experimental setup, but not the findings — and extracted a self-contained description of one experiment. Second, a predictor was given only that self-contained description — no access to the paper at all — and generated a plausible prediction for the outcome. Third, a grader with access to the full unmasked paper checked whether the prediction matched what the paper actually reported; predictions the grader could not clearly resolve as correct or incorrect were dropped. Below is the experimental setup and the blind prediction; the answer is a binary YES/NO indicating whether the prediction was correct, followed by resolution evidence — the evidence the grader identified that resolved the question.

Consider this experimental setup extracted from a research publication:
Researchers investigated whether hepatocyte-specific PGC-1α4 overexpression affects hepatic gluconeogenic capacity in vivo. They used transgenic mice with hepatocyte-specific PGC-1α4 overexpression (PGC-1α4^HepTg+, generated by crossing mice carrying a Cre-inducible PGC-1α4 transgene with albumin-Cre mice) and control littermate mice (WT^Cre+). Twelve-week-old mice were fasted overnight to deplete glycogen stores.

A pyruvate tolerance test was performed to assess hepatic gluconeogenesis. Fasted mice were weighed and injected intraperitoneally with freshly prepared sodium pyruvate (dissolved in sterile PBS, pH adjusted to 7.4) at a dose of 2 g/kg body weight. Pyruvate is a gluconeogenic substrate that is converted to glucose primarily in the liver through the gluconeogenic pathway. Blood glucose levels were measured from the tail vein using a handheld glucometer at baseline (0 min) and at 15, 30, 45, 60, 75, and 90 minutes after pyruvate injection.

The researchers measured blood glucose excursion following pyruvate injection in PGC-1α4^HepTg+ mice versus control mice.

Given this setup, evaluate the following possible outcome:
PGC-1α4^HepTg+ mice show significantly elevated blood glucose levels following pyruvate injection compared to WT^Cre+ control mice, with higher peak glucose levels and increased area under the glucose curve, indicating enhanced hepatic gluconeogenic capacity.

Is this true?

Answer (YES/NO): YES